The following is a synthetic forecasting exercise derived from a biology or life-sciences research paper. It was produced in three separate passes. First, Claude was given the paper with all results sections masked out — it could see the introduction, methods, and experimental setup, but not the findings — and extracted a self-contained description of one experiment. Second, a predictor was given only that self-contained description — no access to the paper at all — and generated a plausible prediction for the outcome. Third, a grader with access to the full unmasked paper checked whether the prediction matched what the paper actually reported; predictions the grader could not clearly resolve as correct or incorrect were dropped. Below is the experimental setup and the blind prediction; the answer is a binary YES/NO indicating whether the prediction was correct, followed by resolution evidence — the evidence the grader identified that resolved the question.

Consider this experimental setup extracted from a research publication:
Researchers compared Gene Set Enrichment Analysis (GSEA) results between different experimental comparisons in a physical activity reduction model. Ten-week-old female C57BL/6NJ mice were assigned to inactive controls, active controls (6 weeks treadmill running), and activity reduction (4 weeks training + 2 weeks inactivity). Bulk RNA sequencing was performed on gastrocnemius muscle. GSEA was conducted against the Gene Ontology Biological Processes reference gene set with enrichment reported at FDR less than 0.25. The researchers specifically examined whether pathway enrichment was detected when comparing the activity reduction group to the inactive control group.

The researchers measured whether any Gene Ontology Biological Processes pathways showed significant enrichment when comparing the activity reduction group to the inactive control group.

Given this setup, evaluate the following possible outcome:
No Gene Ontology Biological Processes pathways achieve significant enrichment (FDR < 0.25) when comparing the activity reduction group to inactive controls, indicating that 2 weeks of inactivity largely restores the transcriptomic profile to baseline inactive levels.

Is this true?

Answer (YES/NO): YES